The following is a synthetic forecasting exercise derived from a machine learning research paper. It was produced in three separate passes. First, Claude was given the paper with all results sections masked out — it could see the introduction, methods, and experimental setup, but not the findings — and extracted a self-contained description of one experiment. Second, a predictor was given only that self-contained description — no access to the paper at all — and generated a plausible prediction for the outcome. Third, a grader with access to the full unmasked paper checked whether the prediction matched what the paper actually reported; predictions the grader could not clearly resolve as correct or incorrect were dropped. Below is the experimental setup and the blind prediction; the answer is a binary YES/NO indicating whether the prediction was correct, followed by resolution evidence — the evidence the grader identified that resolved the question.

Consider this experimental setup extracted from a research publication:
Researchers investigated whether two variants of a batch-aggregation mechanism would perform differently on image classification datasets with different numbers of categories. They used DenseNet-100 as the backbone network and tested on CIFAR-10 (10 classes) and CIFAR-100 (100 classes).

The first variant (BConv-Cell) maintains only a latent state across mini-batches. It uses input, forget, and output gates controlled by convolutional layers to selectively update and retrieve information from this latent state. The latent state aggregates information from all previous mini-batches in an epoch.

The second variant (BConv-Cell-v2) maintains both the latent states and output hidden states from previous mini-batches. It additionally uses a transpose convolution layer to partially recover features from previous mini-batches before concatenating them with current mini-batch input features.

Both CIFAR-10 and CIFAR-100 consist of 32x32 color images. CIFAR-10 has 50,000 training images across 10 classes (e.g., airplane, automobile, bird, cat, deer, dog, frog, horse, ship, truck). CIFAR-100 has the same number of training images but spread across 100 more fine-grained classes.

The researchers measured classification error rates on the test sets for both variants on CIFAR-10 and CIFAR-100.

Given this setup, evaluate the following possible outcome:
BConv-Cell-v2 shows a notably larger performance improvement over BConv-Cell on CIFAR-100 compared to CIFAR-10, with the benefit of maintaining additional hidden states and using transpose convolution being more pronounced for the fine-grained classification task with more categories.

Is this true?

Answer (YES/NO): NO